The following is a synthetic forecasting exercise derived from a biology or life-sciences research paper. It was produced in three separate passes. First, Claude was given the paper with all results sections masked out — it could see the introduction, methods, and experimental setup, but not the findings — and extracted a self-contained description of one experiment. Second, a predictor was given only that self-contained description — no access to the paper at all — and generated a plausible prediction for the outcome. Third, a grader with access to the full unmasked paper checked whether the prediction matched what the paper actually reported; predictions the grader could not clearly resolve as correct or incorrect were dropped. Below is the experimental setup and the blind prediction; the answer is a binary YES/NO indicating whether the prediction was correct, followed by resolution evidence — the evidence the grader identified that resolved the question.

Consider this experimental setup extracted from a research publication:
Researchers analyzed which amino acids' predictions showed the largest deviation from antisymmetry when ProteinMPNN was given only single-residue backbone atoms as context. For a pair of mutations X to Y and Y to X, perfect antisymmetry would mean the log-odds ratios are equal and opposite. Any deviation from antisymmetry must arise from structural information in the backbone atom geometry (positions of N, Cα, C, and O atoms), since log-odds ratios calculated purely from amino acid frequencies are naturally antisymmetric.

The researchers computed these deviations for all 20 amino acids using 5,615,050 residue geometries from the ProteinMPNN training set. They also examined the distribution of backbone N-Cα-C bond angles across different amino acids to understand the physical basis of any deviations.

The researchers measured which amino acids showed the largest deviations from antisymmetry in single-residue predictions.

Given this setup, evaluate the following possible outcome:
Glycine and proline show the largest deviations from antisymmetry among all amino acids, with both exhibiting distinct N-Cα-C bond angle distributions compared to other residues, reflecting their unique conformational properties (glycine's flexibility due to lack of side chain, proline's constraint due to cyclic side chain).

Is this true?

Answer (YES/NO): NO